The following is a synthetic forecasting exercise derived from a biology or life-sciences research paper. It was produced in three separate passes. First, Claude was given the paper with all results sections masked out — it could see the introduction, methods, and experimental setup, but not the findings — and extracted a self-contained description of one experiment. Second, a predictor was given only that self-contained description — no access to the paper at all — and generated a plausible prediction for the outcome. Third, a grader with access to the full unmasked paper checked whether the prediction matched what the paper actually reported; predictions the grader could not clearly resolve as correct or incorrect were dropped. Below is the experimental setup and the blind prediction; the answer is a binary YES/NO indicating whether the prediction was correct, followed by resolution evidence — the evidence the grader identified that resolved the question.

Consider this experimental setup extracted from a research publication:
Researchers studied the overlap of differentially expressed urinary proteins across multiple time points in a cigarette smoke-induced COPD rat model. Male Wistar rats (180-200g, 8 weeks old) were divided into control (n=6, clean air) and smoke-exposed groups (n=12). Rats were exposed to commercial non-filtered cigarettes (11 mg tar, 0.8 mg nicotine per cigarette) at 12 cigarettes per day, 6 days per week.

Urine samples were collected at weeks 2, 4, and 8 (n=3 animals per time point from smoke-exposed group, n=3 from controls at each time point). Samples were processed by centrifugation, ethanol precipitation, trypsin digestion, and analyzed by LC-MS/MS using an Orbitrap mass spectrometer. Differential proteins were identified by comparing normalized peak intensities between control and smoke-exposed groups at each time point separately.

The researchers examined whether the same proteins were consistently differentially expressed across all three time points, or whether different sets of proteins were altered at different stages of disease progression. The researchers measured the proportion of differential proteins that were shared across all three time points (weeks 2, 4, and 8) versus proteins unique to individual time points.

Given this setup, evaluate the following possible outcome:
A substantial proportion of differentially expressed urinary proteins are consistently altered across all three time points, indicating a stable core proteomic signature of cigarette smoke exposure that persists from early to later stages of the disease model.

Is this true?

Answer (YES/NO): NO